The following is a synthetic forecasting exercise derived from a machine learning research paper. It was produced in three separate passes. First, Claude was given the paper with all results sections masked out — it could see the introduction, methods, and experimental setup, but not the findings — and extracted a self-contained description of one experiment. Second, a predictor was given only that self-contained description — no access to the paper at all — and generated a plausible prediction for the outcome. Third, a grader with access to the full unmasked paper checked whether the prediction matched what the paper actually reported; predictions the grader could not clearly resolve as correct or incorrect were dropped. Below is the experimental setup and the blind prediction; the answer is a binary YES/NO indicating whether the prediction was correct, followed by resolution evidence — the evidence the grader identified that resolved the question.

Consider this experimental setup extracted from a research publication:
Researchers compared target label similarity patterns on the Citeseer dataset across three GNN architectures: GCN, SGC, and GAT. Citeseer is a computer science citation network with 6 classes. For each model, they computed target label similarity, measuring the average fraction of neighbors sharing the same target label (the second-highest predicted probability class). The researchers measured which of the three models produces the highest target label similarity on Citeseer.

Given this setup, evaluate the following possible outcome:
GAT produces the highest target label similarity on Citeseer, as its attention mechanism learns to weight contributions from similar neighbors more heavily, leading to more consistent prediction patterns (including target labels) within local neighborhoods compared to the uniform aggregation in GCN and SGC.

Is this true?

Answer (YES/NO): YES